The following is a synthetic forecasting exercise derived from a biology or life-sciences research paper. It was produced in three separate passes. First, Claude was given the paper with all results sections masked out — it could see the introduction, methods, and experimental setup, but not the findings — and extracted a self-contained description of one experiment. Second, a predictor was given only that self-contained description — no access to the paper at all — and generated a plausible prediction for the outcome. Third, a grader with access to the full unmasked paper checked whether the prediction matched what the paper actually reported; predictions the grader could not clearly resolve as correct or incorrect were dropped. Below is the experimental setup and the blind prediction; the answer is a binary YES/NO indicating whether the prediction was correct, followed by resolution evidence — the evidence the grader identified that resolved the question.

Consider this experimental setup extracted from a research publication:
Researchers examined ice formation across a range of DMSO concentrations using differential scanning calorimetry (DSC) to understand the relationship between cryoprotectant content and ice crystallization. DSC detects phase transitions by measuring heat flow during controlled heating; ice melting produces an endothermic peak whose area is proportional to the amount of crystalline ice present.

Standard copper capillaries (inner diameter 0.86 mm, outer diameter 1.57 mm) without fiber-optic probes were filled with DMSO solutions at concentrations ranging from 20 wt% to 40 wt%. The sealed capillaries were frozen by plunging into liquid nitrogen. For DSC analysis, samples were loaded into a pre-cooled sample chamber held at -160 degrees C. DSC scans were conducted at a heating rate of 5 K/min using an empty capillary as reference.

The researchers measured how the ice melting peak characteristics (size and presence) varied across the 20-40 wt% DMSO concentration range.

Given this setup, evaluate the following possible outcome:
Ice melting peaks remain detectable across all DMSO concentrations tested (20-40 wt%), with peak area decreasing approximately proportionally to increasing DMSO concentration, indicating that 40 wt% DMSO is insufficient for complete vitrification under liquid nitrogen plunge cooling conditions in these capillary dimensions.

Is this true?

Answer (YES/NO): NO